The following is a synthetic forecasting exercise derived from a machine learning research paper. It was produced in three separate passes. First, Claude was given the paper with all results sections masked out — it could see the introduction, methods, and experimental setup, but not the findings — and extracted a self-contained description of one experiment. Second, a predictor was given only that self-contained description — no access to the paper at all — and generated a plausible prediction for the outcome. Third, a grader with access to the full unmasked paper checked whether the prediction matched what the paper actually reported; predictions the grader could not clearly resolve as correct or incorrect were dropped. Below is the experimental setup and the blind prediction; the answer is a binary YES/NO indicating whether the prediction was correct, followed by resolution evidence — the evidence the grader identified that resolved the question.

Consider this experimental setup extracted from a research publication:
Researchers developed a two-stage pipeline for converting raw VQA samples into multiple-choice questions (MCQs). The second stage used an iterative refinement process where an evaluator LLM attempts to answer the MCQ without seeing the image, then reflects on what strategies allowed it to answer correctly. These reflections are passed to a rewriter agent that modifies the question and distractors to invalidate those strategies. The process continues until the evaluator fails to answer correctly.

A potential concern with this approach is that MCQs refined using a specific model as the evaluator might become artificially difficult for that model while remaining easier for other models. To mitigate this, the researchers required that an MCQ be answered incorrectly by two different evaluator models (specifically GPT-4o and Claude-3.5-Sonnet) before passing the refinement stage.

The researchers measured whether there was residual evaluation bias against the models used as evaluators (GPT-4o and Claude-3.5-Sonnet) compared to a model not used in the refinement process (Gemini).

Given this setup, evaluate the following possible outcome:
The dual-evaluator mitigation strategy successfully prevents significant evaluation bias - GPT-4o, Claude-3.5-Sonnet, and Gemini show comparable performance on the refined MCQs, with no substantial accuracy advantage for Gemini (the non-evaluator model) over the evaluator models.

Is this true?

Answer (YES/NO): NO